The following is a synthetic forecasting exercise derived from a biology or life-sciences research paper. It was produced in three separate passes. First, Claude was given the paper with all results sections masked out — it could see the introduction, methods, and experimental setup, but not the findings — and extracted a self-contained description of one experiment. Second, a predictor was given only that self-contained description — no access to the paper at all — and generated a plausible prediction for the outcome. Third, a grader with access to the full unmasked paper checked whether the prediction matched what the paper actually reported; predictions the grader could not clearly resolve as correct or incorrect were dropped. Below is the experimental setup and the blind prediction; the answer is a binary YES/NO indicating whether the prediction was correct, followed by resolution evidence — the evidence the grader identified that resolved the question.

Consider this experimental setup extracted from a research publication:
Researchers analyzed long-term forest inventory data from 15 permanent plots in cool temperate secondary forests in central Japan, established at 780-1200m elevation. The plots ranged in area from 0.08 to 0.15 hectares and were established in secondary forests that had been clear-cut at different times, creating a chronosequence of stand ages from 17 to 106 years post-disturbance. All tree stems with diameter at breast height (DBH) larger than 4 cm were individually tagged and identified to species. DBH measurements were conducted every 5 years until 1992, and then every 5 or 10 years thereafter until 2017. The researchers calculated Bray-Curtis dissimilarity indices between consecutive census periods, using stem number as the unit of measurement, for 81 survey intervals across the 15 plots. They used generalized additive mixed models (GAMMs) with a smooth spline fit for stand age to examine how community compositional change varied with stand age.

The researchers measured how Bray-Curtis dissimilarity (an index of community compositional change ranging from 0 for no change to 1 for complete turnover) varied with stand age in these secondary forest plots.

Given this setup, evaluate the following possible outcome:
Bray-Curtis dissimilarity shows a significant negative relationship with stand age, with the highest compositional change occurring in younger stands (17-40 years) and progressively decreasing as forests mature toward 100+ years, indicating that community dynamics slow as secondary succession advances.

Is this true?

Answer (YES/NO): YES